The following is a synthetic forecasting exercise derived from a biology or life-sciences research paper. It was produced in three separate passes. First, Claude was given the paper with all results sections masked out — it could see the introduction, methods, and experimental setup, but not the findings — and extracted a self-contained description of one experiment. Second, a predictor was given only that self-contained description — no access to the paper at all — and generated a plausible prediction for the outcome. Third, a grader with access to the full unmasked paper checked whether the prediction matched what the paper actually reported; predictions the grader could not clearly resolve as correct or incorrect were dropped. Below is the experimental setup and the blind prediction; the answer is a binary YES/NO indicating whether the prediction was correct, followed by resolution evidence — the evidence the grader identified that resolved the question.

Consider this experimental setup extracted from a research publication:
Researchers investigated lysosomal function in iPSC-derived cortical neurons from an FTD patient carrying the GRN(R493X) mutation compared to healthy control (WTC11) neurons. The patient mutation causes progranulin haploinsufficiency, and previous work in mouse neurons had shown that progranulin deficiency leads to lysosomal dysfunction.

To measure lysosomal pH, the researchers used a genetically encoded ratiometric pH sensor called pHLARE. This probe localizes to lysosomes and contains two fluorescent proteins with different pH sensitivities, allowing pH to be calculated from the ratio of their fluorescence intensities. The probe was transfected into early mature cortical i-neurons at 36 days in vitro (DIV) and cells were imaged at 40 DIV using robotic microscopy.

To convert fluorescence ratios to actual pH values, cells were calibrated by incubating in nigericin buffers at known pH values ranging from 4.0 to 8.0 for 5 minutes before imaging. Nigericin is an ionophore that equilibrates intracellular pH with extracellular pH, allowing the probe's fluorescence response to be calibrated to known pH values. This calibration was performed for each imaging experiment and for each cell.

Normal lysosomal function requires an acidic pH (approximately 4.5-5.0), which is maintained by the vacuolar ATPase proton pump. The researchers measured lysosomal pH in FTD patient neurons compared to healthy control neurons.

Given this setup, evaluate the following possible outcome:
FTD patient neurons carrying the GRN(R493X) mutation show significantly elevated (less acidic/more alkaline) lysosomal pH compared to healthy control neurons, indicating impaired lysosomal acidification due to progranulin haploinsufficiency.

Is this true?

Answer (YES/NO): YES